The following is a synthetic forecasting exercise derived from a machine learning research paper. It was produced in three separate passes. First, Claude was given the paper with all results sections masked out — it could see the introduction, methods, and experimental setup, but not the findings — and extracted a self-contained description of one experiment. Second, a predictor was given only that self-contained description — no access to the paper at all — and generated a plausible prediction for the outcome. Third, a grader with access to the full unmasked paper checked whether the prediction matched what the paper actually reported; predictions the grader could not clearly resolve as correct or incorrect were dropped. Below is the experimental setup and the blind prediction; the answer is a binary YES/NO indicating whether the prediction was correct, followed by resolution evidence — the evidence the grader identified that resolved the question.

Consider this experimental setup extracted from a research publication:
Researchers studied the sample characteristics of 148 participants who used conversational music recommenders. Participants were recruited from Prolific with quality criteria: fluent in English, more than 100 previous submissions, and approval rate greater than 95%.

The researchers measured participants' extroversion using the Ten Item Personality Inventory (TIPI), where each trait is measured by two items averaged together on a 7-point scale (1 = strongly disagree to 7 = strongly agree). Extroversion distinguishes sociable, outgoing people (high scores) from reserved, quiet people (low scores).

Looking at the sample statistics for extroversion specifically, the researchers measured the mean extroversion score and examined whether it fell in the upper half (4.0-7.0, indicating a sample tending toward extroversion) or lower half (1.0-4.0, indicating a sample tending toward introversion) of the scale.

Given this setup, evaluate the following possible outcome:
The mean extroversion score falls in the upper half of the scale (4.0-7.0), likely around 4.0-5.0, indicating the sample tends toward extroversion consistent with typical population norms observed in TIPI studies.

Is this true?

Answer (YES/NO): NO